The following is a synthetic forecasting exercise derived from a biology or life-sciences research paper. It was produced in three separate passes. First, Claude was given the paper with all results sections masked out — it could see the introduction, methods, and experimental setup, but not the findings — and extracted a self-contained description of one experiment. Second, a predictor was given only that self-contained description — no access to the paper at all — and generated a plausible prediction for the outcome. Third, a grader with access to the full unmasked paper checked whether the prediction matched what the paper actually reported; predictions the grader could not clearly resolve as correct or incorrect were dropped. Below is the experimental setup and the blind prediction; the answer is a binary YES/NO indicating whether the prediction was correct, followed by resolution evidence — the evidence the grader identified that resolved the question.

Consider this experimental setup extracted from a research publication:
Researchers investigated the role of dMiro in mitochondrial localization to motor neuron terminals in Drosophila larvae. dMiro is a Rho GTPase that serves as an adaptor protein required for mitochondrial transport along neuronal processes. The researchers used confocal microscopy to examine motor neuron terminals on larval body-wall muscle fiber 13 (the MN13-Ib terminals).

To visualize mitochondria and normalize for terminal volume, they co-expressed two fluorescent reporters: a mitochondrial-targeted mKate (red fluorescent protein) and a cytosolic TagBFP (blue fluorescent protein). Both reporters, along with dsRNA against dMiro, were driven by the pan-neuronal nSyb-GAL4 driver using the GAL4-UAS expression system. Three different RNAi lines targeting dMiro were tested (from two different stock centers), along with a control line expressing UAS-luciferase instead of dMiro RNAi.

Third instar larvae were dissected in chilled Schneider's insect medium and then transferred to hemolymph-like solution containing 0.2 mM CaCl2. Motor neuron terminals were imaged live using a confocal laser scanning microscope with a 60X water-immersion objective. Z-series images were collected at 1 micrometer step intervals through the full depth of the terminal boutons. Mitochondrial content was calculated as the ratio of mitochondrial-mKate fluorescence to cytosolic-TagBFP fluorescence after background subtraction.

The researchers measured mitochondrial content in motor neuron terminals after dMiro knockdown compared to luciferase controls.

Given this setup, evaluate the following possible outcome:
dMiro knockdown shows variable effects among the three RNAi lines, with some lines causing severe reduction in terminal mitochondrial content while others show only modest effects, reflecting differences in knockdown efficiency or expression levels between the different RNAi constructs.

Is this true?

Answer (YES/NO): YES